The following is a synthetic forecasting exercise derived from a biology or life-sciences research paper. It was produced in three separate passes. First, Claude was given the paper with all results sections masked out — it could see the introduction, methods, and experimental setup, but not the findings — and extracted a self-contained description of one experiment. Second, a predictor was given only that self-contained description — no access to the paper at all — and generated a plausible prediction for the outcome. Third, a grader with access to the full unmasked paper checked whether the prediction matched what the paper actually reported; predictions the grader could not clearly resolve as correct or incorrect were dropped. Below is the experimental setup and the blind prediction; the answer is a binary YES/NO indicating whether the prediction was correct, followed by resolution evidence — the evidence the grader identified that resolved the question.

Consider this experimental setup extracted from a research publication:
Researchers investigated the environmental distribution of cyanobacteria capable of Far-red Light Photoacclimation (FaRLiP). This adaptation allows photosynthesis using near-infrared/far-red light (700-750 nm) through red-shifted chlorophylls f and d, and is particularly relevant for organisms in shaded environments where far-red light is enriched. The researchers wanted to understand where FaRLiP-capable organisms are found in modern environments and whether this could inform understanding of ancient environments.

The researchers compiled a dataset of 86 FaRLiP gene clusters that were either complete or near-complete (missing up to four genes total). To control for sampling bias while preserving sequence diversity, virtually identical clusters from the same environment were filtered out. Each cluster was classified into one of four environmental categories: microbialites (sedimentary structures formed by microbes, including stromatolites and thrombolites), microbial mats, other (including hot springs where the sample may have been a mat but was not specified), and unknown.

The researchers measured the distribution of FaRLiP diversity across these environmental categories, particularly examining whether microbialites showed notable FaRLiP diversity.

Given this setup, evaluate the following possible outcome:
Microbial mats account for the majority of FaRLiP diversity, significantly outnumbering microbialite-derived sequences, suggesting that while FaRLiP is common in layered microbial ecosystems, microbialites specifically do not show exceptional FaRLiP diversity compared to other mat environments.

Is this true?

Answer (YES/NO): NO